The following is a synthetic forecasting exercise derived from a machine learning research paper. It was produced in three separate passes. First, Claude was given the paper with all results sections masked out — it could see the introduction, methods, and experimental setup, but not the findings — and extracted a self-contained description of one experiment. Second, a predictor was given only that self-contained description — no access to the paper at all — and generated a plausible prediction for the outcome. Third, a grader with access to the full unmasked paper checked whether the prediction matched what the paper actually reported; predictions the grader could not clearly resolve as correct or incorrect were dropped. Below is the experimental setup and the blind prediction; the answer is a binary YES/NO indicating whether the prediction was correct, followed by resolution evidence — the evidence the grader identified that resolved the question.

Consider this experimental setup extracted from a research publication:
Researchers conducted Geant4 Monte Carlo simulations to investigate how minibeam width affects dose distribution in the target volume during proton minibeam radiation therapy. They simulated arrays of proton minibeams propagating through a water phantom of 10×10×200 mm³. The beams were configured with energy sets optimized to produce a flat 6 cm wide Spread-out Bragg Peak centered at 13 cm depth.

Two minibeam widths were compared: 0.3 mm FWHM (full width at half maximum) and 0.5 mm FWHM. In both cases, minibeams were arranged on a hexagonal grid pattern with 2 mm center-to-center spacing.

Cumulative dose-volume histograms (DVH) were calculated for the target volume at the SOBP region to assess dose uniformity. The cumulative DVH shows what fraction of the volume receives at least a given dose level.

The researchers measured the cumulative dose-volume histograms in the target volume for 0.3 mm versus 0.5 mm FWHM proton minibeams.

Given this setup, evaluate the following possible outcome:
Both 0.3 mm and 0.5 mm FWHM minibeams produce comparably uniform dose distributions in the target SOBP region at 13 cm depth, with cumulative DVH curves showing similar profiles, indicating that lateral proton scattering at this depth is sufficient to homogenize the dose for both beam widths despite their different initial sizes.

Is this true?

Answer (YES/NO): YES